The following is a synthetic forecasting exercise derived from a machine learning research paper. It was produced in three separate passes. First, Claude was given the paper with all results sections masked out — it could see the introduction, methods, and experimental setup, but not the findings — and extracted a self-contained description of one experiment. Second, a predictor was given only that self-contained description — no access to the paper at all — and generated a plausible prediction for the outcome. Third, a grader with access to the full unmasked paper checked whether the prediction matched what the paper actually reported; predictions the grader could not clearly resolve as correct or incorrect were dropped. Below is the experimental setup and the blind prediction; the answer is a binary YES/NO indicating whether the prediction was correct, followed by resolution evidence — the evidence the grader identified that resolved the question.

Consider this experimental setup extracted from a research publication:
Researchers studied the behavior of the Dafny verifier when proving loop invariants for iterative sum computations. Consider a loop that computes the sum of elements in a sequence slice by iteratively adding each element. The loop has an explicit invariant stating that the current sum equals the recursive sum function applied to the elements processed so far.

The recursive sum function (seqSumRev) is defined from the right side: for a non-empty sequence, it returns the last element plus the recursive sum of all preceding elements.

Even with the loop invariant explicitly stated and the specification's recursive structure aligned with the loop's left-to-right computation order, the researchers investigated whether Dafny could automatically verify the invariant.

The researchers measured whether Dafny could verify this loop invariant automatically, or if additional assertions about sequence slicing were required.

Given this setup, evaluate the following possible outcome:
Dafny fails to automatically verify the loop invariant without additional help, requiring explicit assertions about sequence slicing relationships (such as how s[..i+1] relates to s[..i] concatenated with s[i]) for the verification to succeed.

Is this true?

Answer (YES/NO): YES